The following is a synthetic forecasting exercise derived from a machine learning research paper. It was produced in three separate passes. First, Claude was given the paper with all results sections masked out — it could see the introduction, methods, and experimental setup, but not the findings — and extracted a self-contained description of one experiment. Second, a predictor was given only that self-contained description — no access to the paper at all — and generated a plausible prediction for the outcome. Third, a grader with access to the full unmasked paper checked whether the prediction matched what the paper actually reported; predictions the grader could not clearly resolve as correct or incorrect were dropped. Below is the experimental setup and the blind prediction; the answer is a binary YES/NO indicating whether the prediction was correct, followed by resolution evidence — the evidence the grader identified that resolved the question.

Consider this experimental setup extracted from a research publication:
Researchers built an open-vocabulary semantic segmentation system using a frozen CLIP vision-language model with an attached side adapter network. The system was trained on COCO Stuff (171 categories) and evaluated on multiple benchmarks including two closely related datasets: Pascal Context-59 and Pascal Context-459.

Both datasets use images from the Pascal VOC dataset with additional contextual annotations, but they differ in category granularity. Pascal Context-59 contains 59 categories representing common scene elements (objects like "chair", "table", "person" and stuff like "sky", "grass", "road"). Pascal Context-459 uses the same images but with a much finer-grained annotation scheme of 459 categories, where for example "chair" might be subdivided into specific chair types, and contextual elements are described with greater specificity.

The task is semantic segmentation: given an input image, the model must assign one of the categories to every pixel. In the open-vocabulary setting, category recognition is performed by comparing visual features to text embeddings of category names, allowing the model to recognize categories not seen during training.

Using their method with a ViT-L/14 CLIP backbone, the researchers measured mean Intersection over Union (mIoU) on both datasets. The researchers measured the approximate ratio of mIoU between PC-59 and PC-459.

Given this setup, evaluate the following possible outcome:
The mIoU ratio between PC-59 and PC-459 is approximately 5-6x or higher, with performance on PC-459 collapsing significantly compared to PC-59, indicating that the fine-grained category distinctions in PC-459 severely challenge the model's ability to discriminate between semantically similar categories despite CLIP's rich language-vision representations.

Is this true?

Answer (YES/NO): NO